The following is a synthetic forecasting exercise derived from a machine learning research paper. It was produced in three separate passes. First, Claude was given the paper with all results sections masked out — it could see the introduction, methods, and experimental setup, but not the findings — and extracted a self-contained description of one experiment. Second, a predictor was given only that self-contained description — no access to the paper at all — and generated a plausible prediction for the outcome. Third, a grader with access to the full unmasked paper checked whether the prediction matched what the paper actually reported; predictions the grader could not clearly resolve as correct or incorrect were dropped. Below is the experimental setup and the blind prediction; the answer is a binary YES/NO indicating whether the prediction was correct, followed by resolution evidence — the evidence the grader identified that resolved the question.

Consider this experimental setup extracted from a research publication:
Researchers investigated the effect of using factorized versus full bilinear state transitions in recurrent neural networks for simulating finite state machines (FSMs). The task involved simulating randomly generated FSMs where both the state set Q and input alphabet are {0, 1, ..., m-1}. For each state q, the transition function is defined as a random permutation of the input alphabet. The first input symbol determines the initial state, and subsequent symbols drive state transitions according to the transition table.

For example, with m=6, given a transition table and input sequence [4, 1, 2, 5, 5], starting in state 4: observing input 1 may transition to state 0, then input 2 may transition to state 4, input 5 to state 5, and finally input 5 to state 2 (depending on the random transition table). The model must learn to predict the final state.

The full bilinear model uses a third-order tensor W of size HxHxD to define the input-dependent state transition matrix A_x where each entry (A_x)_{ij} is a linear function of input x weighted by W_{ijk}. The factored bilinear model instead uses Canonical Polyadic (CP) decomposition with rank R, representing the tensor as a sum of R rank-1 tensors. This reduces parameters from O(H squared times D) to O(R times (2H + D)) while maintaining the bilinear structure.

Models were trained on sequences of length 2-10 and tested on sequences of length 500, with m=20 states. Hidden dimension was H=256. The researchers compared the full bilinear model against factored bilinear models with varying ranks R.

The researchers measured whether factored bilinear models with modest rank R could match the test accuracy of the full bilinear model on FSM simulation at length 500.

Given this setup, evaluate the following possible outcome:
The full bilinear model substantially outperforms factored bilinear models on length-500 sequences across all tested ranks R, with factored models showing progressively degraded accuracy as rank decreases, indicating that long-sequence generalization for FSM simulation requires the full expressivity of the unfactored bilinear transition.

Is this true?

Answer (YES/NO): NO